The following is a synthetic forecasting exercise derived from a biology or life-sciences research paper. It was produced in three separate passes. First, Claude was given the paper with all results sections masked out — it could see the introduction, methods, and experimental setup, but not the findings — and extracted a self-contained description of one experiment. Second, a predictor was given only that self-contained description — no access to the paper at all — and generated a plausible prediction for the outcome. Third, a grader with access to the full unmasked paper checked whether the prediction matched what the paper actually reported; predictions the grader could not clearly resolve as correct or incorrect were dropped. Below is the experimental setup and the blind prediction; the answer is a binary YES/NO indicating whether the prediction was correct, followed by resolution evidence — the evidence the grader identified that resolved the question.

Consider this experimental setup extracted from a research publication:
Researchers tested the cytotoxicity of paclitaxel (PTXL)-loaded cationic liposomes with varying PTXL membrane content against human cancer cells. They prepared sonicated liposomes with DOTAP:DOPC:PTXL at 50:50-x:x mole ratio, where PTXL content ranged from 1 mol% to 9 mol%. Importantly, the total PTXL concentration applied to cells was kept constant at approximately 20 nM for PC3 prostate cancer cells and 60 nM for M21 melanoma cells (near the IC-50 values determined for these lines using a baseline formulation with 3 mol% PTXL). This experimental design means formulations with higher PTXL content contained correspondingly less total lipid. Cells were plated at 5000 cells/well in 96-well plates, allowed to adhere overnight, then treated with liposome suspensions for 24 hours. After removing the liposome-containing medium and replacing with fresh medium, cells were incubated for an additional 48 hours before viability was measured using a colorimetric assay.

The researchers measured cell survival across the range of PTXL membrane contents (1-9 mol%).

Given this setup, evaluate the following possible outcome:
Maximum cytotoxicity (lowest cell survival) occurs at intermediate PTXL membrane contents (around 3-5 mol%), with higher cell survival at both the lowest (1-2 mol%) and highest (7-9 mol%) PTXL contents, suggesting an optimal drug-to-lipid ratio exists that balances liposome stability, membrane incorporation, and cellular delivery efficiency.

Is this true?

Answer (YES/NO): NO